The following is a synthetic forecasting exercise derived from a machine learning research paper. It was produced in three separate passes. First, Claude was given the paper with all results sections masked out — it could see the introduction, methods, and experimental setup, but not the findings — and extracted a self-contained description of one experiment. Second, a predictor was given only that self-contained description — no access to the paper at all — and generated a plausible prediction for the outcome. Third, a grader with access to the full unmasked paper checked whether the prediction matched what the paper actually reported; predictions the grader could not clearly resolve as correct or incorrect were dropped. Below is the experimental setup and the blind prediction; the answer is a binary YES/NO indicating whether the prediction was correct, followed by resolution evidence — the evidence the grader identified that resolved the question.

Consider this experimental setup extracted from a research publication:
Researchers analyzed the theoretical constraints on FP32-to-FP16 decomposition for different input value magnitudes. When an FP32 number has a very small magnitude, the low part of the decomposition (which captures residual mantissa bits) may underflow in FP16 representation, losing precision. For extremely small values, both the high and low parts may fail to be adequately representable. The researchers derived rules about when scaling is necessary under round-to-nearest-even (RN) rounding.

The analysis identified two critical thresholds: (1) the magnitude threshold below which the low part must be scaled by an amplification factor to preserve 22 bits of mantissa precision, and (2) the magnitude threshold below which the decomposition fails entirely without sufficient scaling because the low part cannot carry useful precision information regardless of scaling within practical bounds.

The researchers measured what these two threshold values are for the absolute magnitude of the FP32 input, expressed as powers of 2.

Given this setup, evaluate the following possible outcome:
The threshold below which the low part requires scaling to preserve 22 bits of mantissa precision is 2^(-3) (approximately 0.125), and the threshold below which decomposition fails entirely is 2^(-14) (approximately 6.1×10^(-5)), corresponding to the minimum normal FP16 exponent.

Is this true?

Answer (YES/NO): NO